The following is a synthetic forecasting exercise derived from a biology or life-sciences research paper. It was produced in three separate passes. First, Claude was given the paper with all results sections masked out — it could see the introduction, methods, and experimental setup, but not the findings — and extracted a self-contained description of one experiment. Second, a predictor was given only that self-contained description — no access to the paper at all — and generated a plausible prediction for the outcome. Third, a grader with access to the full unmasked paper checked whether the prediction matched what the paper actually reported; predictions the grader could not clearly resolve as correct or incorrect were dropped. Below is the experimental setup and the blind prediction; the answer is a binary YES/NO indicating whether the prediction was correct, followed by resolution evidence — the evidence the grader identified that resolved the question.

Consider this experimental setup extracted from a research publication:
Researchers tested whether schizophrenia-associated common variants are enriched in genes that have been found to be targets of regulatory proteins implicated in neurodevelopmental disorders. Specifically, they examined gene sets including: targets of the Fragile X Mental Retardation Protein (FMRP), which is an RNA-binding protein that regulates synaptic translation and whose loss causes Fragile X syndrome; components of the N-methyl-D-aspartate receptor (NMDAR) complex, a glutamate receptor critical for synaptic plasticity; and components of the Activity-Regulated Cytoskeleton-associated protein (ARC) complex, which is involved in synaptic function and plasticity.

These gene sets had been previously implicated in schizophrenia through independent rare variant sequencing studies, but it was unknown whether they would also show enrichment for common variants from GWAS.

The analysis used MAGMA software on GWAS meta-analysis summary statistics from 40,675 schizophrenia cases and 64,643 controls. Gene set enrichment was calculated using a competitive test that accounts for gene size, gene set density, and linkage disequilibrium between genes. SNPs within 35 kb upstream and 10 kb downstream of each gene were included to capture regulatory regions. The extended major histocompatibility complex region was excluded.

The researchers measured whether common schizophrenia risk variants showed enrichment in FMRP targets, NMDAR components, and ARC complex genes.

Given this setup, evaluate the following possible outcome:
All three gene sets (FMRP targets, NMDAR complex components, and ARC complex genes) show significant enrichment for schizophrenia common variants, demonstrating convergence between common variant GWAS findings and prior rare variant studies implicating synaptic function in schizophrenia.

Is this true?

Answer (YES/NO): NO